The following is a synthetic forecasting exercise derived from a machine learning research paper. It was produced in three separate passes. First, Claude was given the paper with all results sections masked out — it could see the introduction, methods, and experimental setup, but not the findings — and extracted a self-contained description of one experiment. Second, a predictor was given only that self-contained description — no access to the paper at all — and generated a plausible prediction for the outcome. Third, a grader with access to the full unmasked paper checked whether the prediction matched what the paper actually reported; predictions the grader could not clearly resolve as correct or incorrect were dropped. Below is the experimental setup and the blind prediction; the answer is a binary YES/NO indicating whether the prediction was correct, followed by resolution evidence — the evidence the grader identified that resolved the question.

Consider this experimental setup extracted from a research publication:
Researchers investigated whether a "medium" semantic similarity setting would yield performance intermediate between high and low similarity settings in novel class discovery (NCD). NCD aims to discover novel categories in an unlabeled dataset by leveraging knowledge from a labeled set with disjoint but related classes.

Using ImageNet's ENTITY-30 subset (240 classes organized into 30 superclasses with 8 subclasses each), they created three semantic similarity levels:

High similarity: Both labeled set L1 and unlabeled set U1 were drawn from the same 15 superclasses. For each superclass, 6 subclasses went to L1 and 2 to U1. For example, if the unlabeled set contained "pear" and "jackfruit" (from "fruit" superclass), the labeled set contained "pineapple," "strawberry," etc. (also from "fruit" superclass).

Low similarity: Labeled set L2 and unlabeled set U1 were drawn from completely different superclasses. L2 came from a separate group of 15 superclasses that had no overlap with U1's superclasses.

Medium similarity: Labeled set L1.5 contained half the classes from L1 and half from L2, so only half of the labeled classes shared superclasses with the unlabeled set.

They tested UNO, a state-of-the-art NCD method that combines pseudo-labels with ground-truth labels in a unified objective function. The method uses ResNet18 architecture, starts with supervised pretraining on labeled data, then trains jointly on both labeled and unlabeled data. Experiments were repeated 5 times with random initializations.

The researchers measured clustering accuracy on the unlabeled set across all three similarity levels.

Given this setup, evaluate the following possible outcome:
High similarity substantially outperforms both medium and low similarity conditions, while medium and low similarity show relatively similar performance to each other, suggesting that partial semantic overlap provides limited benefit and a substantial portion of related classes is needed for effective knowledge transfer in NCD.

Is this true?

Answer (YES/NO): NO